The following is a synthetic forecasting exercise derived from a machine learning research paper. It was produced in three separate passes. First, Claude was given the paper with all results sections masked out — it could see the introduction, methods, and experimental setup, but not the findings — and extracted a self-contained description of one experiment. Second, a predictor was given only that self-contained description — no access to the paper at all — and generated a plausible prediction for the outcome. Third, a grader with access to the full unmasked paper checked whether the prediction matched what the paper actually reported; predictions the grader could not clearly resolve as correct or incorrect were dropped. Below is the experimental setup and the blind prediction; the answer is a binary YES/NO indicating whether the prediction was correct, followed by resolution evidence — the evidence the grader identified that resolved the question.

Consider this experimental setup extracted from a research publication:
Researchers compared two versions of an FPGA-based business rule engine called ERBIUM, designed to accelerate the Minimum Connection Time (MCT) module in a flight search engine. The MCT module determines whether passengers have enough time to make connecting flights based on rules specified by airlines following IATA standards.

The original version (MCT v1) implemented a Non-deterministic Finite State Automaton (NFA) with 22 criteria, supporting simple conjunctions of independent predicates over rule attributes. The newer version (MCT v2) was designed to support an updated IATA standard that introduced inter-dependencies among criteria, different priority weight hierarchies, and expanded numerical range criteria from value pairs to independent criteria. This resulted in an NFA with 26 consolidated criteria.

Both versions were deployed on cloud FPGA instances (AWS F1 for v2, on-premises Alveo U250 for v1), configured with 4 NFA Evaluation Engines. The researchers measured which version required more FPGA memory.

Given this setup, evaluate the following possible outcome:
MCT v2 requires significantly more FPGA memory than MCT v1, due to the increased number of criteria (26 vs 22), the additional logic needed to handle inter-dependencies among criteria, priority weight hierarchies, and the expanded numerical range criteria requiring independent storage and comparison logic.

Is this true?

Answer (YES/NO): NO